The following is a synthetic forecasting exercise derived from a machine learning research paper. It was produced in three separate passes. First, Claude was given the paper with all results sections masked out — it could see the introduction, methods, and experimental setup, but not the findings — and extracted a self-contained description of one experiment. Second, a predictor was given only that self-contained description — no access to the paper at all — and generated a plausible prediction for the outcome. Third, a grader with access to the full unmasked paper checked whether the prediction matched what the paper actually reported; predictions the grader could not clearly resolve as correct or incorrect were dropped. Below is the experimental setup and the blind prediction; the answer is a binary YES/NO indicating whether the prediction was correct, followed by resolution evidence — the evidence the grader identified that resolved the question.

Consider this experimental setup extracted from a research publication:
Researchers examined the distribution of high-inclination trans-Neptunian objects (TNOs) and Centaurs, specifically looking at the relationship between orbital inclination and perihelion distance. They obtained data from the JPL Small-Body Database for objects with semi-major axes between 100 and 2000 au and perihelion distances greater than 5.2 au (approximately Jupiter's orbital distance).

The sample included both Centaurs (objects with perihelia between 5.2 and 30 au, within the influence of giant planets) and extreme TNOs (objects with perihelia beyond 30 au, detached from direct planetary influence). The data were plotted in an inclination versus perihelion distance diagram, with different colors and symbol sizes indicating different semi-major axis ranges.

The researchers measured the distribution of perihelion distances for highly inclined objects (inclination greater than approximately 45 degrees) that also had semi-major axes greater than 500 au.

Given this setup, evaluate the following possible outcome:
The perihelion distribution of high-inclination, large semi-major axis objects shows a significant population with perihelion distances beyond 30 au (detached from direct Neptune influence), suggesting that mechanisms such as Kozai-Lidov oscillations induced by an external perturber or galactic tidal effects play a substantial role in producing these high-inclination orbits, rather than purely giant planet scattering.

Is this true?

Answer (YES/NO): NO